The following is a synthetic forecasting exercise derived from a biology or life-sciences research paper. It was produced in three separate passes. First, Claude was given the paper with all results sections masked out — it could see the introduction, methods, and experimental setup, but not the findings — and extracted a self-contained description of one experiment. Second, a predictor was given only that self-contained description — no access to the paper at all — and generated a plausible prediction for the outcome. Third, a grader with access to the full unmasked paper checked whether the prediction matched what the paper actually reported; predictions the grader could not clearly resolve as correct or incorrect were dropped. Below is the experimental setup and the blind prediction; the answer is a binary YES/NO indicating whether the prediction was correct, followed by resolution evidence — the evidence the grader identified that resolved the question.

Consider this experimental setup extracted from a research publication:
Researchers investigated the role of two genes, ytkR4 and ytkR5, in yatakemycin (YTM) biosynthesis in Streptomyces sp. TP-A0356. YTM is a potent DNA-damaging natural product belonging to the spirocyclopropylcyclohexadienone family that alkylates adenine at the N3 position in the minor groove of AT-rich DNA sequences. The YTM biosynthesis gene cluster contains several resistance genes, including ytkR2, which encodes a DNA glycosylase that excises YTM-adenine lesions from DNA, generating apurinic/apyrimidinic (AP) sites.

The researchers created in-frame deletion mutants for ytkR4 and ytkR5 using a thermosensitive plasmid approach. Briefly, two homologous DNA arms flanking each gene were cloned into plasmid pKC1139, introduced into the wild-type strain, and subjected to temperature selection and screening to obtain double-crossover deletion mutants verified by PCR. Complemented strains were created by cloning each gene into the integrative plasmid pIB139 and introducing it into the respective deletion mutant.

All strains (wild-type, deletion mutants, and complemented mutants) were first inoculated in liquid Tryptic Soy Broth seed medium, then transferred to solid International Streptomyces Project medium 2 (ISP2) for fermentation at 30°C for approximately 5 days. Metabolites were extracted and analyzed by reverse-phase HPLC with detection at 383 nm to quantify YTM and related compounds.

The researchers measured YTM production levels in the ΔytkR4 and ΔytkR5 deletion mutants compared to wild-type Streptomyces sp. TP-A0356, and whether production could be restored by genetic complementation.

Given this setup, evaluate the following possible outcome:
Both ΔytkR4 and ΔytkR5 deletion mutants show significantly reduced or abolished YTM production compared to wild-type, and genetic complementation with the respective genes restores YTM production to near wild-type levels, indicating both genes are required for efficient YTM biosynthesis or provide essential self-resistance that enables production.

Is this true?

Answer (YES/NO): NO